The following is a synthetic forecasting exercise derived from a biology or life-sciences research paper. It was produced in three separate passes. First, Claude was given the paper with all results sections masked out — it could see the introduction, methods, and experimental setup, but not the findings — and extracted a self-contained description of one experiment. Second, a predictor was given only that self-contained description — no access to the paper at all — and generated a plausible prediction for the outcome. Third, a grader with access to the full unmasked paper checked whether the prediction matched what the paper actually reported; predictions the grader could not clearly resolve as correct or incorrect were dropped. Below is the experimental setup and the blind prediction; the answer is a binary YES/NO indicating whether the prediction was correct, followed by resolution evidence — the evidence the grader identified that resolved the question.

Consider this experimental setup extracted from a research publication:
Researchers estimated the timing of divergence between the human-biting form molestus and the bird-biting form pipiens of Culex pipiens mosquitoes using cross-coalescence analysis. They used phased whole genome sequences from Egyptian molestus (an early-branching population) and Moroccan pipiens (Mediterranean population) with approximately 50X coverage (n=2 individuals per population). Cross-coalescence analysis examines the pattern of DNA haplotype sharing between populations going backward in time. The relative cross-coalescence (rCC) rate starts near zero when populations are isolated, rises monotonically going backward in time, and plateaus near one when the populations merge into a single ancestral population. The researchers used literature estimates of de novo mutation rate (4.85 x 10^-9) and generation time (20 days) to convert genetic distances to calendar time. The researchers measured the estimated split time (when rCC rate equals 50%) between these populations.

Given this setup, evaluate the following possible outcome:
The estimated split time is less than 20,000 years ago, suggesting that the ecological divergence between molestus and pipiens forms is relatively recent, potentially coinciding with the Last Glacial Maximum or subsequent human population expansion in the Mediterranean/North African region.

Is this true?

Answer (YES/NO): YES